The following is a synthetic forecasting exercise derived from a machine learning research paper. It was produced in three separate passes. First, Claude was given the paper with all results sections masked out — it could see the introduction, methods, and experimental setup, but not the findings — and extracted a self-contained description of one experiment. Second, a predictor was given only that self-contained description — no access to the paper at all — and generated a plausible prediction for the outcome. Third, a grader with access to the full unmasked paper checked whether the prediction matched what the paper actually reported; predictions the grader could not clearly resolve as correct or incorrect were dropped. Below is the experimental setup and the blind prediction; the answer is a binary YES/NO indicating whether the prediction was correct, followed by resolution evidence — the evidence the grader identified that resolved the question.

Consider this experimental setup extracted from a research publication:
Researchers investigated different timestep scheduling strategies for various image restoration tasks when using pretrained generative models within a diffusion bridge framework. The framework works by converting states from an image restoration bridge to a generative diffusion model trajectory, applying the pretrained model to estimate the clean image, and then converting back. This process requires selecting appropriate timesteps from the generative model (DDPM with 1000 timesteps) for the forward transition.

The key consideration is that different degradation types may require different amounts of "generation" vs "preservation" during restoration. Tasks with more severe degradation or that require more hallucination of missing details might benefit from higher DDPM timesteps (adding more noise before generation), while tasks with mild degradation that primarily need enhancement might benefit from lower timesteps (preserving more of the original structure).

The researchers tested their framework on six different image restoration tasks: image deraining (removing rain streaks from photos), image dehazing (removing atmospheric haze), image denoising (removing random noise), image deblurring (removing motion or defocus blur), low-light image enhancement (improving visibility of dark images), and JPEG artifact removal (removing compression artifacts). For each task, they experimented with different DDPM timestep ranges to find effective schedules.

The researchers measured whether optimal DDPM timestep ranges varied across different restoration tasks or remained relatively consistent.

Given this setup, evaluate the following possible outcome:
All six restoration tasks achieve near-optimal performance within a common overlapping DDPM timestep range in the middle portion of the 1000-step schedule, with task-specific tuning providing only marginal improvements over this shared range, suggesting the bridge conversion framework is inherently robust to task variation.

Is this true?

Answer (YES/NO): NO